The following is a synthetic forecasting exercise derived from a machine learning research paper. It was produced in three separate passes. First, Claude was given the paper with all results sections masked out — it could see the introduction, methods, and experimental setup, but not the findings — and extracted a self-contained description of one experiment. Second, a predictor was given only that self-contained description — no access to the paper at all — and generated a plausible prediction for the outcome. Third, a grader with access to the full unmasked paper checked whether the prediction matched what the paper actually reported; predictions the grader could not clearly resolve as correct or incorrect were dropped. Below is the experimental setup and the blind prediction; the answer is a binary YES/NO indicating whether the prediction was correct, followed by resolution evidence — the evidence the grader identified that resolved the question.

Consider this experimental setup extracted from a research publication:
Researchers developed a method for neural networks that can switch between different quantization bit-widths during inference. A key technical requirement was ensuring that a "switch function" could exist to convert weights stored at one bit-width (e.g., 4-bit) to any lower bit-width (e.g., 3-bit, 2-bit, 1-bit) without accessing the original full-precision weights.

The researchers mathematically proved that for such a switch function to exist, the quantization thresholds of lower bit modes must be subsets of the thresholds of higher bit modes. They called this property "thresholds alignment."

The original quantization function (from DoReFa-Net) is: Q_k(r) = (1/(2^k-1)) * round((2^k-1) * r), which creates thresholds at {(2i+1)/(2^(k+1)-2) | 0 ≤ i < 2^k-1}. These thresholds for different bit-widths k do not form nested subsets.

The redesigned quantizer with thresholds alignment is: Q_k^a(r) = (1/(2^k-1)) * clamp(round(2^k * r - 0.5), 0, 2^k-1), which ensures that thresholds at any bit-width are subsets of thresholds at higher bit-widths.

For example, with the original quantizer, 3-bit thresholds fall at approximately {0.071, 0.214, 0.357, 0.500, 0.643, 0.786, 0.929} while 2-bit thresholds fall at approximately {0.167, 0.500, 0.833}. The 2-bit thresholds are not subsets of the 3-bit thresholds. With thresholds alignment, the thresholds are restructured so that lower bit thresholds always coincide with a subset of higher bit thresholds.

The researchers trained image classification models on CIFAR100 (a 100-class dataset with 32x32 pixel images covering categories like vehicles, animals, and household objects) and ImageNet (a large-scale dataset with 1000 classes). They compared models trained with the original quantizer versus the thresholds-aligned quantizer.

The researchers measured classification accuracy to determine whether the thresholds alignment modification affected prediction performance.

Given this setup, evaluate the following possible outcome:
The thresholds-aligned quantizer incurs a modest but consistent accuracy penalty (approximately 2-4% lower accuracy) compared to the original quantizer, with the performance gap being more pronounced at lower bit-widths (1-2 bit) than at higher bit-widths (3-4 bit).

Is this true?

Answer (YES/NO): NO